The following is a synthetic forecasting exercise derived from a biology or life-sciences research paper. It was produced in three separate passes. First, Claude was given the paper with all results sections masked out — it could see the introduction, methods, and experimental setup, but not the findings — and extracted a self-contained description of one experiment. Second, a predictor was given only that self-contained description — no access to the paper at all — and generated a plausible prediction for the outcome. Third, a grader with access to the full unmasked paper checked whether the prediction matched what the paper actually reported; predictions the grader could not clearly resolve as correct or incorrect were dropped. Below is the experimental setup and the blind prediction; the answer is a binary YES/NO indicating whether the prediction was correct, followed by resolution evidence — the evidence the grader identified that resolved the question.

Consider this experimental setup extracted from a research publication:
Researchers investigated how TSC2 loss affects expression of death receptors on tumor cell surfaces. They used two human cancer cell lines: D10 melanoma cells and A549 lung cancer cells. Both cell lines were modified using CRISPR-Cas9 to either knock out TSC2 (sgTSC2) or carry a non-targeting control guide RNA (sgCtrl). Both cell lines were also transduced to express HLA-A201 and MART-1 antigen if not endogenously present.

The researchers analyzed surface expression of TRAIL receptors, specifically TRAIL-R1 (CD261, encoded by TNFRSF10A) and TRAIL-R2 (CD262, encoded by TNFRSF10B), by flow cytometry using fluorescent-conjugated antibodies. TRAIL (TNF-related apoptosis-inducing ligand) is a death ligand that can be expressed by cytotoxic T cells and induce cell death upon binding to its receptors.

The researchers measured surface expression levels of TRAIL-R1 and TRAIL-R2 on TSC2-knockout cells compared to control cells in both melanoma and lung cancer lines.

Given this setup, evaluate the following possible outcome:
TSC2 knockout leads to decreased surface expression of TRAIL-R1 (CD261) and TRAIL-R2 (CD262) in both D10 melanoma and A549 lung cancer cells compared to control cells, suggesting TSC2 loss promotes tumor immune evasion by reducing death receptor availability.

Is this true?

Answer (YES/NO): NO